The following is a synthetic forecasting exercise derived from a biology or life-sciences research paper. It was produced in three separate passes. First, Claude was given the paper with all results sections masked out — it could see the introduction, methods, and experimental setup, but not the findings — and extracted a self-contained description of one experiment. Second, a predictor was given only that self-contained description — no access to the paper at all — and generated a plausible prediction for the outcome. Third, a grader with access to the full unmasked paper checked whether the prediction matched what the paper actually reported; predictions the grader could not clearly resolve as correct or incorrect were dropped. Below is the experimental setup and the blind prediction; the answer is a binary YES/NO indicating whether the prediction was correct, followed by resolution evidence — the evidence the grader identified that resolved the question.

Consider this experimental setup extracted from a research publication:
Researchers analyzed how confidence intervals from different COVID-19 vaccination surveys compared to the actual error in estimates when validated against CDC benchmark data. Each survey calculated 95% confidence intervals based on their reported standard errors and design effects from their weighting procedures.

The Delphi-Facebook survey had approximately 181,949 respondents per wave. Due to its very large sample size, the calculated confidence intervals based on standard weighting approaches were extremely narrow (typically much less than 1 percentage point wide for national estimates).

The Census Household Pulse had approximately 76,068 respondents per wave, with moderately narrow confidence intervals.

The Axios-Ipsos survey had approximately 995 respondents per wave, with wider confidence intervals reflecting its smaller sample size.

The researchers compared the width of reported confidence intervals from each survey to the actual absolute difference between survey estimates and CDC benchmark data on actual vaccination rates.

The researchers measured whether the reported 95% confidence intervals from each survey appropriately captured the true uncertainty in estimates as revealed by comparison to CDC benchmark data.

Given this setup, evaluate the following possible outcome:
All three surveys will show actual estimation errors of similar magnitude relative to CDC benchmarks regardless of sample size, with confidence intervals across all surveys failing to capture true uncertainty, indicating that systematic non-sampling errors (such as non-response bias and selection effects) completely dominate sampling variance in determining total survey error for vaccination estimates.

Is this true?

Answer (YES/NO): NO